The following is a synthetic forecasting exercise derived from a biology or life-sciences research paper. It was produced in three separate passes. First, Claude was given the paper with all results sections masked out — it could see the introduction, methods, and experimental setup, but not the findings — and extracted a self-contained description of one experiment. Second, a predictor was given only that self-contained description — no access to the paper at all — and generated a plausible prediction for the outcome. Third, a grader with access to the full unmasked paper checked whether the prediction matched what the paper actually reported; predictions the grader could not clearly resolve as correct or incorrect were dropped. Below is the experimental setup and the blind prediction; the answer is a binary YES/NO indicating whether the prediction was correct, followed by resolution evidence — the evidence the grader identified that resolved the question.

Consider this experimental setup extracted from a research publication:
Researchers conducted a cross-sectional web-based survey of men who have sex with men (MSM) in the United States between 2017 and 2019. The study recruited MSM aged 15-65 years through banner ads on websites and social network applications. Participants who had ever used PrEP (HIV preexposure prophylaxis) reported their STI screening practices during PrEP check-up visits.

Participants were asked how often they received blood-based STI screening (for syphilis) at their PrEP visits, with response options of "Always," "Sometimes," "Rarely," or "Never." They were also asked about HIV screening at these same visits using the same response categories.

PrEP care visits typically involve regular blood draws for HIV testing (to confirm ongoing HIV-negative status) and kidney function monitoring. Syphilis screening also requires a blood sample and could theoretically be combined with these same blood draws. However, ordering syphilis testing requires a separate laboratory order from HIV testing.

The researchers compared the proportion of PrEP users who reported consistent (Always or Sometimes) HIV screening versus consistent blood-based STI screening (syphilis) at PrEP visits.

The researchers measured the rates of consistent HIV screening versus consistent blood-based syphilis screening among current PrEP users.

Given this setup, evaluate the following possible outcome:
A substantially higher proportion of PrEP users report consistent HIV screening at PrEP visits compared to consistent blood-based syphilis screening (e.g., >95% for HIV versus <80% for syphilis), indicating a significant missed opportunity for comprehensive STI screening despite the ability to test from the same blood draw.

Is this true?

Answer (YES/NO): NO